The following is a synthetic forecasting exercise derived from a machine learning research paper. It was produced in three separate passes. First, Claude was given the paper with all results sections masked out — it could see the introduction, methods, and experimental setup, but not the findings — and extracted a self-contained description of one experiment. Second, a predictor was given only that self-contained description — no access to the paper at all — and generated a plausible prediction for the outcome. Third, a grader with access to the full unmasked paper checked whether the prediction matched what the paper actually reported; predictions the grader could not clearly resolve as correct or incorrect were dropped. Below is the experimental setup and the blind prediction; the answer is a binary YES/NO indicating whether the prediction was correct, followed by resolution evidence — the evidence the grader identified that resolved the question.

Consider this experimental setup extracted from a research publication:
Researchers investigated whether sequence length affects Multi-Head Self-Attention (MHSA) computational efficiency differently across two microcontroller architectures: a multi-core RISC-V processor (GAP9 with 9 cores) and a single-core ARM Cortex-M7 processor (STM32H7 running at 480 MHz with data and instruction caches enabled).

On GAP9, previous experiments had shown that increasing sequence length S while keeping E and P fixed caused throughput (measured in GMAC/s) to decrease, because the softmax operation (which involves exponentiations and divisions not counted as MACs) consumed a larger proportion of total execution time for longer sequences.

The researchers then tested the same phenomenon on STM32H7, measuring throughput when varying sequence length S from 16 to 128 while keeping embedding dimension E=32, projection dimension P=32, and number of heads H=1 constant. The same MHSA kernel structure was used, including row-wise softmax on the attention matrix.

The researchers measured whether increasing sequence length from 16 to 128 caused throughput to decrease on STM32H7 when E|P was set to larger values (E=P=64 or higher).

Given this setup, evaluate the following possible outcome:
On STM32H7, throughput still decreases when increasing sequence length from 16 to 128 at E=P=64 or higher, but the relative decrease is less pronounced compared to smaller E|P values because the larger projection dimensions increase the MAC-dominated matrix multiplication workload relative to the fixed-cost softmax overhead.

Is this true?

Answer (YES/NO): NO